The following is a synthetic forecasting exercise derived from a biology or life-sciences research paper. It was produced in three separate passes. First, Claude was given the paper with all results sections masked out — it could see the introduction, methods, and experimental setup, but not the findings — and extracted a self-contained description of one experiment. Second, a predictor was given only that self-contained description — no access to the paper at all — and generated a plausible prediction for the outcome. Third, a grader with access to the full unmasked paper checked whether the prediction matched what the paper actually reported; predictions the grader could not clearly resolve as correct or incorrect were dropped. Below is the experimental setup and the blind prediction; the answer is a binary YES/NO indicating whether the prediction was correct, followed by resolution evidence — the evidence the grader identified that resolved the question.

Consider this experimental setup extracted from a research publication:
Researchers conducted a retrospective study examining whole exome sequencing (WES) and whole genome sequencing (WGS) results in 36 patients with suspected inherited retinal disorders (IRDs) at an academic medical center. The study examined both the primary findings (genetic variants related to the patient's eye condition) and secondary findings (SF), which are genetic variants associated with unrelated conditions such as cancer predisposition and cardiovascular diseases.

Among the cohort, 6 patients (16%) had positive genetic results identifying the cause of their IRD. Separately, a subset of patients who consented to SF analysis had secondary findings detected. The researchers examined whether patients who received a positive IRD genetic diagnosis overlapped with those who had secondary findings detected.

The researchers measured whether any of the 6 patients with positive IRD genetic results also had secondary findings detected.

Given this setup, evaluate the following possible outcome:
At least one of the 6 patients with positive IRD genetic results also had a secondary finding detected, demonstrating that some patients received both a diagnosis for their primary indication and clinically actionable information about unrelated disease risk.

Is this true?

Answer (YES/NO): NO